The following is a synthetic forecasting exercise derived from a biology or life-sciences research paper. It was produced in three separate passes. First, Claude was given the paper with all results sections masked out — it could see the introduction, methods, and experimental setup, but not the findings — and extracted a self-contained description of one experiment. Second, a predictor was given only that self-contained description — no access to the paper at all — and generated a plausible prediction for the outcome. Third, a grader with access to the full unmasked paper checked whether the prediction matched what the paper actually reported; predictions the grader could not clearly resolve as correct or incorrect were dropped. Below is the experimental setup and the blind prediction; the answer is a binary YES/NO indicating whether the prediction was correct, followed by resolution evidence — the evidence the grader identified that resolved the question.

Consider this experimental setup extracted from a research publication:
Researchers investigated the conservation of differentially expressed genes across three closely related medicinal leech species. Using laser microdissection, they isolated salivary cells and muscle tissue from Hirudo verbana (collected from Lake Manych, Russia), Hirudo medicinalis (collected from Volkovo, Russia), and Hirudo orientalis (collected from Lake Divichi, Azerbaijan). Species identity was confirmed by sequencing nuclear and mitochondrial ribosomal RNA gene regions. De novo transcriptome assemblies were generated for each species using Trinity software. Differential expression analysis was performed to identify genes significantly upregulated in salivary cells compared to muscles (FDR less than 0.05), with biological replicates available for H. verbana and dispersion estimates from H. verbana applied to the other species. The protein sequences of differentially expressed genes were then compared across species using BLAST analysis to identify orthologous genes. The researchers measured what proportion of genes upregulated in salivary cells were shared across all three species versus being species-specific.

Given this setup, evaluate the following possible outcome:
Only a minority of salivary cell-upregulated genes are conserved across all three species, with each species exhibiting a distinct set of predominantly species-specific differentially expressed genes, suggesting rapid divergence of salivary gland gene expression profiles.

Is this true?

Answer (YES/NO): YES